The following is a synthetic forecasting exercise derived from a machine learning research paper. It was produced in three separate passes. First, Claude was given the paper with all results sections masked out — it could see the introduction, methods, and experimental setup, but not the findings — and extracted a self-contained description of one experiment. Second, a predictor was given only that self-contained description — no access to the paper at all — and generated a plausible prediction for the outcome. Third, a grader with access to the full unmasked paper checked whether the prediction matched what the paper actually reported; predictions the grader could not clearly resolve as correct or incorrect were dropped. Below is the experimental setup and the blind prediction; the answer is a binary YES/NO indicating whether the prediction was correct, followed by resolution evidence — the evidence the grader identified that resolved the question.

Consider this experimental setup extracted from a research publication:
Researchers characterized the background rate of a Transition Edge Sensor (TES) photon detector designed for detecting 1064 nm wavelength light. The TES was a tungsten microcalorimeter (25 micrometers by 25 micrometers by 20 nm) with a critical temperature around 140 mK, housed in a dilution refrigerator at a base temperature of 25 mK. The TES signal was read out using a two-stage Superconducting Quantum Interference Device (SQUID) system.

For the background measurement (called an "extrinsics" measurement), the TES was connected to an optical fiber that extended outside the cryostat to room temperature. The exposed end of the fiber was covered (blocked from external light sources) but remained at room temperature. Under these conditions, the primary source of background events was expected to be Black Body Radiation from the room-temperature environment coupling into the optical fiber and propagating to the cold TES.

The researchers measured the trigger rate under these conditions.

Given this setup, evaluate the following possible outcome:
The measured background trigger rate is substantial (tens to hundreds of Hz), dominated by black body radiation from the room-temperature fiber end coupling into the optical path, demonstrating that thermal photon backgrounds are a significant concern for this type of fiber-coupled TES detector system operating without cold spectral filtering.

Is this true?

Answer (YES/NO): NO